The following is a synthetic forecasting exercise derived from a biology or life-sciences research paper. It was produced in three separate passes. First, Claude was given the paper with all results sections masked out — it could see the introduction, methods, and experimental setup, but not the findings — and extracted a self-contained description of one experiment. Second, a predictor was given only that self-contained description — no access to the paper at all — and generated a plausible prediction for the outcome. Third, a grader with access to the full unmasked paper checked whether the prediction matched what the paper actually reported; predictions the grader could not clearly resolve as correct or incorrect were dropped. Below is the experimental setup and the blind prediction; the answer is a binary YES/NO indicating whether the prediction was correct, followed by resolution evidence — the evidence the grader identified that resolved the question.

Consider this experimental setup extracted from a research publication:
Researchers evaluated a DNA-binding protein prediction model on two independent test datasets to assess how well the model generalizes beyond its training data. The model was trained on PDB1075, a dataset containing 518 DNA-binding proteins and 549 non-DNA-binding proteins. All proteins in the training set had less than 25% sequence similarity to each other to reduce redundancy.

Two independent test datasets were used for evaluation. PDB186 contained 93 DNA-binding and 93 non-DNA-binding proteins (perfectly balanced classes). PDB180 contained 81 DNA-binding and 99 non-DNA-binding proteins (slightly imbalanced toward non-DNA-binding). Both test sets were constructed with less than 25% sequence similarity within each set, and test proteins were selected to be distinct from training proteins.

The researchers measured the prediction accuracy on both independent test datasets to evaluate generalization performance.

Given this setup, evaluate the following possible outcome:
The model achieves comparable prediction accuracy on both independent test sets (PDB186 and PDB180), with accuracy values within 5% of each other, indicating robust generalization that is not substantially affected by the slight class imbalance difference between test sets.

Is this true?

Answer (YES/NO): NO